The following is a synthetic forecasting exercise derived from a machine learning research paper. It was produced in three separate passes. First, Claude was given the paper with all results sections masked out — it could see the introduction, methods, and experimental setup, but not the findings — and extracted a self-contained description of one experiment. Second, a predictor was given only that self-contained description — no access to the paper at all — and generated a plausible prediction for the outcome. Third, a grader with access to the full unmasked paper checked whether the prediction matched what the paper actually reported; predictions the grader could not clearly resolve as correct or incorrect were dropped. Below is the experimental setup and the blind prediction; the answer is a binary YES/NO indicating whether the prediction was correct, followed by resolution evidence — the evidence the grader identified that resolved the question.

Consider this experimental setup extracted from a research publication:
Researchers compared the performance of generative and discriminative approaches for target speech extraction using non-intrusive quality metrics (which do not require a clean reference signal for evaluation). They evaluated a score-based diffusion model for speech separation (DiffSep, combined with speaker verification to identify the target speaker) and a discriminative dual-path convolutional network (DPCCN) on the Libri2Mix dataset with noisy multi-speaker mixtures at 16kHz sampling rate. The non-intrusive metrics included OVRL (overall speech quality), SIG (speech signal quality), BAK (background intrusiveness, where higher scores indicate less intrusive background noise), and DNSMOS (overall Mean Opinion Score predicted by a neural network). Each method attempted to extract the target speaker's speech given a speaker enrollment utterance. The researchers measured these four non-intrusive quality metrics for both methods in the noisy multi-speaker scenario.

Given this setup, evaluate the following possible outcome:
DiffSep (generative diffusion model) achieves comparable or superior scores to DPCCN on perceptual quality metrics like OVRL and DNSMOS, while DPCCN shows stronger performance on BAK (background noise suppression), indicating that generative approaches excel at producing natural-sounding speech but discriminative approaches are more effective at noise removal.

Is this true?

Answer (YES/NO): NO